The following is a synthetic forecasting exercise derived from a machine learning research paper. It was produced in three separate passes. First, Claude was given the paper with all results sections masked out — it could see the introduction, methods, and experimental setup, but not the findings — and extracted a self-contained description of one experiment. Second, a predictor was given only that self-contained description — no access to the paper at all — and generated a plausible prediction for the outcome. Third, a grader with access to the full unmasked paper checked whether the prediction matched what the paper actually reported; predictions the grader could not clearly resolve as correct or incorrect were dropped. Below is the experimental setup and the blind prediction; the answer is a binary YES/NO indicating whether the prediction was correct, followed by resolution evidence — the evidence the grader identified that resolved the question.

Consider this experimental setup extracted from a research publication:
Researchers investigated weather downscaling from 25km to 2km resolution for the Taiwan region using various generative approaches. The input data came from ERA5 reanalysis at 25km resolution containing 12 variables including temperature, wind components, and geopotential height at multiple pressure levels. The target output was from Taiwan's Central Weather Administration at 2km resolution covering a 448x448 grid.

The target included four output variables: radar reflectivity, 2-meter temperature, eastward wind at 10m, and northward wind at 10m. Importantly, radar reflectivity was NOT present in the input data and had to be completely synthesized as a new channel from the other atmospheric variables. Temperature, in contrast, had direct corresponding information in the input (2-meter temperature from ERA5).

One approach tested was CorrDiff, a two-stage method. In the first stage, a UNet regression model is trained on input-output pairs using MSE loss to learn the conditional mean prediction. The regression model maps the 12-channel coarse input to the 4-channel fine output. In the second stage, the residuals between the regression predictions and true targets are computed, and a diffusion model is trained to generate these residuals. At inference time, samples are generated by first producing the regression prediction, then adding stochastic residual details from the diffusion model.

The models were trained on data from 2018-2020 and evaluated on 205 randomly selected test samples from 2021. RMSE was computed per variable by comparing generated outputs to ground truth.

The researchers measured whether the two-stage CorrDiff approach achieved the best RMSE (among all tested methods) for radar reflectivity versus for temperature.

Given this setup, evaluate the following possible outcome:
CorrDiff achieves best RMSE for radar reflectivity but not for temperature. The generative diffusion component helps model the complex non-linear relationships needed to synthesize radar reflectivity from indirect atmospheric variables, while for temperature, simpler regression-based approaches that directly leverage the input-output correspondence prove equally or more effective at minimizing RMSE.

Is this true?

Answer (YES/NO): NO